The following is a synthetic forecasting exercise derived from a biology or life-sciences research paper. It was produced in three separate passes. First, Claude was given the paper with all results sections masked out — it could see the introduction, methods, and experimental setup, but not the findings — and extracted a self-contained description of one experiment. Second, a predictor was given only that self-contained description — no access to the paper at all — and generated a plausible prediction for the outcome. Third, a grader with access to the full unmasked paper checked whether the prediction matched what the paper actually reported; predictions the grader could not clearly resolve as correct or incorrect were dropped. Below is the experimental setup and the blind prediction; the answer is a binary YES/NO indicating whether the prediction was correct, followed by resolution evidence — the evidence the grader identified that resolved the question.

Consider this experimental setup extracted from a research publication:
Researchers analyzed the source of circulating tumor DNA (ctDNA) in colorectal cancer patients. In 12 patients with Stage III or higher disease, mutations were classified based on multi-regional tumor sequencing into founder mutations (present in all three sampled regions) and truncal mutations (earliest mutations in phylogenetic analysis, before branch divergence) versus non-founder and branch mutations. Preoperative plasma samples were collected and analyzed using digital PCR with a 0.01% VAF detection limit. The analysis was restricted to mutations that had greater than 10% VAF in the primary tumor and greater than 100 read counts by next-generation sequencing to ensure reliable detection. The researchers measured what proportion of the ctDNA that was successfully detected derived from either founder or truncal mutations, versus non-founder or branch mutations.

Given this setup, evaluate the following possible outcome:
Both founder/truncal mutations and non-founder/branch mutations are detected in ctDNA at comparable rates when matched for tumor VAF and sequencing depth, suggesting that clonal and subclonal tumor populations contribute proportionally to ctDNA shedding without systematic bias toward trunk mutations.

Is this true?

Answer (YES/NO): NO